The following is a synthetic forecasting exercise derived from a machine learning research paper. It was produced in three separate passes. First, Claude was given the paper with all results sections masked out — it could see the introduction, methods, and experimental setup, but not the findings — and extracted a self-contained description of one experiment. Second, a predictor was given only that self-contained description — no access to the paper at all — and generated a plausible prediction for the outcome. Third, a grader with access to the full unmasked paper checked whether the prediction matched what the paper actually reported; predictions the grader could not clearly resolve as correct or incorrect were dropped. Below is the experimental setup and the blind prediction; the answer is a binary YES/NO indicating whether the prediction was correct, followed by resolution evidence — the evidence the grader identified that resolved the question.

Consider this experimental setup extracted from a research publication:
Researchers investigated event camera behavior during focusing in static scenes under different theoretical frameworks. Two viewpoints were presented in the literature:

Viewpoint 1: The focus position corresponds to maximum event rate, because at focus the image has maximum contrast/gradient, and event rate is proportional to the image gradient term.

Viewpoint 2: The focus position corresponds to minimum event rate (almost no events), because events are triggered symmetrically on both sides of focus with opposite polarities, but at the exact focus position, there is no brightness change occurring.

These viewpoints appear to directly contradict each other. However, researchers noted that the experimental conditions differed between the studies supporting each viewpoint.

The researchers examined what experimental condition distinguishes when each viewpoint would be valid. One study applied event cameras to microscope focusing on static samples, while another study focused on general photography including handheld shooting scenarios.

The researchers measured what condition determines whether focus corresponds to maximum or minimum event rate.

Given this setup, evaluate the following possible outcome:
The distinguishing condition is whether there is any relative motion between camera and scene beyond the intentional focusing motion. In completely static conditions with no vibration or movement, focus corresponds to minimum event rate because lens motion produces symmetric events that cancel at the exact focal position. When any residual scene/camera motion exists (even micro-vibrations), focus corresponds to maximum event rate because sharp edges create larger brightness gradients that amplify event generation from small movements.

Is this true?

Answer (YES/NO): YES